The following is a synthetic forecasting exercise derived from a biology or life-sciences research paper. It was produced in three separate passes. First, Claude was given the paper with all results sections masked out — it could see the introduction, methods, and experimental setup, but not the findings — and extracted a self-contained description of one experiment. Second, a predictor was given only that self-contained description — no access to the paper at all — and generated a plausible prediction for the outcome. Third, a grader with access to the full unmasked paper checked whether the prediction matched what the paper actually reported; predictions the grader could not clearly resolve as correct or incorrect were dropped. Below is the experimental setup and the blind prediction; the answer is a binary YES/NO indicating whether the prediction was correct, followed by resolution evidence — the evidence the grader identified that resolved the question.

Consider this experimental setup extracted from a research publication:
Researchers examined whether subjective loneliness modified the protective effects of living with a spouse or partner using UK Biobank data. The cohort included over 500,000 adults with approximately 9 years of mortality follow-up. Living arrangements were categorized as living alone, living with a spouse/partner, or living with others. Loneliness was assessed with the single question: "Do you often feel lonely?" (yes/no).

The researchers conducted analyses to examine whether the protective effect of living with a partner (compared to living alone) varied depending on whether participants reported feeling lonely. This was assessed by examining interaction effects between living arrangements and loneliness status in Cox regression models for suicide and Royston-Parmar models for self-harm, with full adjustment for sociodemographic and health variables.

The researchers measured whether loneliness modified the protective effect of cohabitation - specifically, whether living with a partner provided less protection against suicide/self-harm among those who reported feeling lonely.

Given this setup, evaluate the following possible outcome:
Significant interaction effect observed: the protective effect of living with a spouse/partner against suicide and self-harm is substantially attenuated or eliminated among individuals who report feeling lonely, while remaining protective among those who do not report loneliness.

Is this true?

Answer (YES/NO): YES